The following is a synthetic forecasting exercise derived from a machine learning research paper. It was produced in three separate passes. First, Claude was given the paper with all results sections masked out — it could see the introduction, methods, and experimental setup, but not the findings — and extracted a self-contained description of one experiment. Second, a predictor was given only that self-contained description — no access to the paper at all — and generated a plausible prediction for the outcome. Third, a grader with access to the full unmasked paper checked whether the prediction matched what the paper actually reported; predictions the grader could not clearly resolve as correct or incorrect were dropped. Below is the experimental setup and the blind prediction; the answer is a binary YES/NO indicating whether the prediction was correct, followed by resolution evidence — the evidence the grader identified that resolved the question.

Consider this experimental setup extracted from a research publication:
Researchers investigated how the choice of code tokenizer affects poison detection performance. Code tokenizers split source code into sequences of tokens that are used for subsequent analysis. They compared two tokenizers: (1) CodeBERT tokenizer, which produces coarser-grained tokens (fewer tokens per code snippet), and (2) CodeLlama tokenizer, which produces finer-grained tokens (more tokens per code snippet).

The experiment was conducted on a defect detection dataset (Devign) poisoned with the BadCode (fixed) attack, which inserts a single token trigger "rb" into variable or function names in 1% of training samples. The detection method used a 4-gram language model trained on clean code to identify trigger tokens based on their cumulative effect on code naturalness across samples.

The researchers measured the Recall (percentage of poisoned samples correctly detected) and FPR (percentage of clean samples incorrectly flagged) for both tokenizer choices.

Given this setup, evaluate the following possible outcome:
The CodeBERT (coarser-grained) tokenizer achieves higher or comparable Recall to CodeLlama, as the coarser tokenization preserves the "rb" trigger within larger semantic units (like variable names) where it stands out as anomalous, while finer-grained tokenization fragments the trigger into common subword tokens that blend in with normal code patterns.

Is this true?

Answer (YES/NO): NO